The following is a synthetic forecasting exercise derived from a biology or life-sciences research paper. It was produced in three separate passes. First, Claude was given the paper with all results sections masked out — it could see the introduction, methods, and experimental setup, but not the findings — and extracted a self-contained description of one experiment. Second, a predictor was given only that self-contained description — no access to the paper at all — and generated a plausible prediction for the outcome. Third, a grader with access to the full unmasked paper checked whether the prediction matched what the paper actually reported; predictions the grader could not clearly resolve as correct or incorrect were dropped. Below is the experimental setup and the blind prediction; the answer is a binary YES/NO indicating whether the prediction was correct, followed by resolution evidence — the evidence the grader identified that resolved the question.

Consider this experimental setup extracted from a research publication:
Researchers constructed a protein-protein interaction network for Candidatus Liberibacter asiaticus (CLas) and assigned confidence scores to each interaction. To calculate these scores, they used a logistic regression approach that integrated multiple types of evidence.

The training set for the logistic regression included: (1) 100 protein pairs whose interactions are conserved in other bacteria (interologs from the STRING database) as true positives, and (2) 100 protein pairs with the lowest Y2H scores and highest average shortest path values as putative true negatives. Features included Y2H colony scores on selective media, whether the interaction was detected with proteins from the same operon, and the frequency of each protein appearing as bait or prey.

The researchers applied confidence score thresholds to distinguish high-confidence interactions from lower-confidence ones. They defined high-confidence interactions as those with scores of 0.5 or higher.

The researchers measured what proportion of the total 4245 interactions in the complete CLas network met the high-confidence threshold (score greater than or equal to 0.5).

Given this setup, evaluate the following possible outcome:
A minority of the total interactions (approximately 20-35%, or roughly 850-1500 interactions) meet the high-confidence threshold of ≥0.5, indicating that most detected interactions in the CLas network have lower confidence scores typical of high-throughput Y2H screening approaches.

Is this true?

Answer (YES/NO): NO